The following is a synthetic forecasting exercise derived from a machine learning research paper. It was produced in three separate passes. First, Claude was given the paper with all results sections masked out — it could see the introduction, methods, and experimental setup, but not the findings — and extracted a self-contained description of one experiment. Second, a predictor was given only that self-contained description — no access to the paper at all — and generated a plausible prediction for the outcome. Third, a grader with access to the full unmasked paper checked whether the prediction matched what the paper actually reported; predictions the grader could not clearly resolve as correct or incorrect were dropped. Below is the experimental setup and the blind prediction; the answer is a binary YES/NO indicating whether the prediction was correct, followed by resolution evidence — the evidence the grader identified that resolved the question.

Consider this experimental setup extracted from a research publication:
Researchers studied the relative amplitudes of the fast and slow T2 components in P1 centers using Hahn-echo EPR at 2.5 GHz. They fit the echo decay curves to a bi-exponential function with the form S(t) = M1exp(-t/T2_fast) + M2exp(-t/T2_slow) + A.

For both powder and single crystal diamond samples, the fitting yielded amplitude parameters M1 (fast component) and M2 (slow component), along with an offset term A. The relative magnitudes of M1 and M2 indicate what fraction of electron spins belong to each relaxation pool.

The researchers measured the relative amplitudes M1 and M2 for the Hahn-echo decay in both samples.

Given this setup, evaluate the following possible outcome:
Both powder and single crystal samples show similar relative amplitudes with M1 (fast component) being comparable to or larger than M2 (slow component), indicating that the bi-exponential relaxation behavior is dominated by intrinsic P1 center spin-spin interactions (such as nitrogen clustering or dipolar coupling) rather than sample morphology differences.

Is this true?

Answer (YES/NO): YES